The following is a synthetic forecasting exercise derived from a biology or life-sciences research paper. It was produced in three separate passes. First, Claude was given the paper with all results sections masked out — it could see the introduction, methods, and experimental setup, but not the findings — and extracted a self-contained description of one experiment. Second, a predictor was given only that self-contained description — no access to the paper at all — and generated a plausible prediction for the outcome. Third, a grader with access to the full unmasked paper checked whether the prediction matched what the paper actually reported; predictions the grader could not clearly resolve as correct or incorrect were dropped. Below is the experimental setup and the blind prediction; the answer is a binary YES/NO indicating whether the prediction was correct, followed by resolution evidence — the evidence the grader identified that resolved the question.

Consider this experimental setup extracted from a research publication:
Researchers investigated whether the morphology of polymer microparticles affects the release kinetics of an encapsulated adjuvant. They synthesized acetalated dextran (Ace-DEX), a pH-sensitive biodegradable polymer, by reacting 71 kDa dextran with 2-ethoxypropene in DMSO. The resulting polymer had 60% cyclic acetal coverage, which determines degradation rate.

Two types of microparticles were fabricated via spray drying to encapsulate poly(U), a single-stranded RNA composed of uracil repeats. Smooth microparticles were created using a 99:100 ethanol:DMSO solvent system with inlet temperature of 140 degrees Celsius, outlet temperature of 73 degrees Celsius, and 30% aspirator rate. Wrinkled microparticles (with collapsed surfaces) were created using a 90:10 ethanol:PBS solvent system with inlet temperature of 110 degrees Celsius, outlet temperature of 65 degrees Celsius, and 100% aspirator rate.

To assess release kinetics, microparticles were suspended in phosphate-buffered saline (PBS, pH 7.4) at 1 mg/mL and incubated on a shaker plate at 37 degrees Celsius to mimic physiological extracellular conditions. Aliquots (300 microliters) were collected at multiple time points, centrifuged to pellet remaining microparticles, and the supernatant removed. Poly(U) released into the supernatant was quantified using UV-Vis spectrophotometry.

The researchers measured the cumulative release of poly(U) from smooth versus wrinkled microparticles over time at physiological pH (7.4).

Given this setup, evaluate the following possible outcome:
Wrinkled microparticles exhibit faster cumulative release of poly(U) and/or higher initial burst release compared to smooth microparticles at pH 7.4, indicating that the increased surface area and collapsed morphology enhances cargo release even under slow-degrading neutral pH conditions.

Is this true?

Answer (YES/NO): NO